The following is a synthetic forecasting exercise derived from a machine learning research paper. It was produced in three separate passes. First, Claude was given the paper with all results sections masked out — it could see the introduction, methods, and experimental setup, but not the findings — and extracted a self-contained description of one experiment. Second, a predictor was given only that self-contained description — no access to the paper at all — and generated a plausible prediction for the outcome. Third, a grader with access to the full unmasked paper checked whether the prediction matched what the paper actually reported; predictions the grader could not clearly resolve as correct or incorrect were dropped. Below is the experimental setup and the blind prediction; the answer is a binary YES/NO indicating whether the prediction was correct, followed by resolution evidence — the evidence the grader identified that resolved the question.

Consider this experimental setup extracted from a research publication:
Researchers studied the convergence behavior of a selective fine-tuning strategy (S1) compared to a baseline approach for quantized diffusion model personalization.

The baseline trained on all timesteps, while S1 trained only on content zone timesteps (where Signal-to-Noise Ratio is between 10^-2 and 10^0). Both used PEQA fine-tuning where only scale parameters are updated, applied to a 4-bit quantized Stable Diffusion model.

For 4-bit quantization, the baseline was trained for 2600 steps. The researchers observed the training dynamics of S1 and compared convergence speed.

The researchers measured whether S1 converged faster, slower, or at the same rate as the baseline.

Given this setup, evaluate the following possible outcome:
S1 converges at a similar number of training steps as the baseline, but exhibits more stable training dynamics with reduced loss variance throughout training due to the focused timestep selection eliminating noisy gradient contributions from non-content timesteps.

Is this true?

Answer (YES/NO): NO